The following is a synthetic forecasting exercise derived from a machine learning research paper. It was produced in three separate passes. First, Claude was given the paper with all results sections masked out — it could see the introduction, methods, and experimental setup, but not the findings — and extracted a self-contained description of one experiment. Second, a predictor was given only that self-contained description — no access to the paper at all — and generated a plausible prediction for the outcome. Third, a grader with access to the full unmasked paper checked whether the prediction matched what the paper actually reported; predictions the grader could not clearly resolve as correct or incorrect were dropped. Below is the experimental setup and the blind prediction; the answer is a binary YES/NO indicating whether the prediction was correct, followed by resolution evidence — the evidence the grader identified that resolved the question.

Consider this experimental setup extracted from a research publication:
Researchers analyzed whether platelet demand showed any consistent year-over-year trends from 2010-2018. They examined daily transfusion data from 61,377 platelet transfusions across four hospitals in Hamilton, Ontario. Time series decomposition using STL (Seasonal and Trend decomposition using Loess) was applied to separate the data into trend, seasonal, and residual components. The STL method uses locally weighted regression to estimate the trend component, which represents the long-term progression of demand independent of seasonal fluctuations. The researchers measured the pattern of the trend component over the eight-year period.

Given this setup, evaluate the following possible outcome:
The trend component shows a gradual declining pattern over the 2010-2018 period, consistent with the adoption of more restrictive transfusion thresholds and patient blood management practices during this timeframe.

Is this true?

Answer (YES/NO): NO